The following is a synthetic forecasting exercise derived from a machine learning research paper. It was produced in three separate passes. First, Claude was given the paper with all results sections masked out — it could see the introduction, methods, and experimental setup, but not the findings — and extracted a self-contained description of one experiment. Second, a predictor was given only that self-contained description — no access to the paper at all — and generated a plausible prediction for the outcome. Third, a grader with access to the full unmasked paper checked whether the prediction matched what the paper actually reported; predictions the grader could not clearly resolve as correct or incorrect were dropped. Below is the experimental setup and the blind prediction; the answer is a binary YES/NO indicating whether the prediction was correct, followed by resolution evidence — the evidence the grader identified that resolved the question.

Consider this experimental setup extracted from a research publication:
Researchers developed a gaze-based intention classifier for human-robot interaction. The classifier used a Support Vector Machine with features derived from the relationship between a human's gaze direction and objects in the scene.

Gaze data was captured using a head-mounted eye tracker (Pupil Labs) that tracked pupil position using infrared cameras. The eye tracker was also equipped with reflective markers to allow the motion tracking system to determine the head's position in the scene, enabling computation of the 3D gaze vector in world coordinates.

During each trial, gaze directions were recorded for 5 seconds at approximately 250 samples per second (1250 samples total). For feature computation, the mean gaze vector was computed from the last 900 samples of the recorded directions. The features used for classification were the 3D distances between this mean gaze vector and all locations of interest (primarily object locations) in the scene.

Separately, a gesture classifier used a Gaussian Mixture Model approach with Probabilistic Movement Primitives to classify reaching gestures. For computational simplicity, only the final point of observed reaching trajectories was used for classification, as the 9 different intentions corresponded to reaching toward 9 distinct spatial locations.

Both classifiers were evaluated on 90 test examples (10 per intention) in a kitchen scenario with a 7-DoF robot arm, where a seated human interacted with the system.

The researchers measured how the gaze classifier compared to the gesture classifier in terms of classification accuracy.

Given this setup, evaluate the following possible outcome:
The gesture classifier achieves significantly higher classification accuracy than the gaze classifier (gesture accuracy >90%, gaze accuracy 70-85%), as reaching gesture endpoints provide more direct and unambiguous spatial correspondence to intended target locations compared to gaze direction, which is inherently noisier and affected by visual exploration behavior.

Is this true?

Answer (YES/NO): NO